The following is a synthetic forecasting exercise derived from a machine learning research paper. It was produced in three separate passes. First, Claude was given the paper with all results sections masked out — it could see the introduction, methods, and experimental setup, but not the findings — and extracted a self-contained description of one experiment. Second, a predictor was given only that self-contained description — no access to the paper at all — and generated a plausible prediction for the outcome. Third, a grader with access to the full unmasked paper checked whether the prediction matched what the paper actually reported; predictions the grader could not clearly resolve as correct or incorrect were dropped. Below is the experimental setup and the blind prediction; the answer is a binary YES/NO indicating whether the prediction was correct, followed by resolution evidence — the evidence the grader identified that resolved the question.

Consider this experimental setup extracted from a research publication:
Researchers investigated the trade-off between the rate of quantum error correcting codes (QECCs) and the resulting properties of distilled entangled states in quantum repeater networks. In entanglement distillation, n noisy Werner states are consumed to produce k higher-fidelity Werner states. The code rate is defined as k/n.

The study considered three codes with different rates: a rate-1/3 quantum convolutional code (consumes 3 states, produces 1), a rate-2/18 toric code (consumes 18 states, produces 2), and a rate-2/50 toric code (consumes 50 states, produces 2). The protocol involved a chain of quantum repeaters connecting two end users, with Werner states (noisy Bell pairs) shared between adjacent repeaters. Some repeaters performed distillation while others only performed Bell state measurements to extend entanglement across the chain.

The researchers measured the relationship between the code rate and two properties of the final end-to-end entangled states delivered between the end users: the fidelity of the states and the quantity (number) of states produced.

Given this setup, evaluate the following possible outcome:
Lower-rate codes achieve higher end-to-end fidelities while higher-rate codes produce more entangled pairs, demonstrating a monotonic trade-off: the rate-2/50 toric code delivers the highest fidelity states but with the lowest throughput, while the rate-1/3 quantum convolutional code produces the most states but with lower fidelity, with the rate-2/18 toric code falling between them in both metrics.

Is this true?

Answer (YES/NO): NO